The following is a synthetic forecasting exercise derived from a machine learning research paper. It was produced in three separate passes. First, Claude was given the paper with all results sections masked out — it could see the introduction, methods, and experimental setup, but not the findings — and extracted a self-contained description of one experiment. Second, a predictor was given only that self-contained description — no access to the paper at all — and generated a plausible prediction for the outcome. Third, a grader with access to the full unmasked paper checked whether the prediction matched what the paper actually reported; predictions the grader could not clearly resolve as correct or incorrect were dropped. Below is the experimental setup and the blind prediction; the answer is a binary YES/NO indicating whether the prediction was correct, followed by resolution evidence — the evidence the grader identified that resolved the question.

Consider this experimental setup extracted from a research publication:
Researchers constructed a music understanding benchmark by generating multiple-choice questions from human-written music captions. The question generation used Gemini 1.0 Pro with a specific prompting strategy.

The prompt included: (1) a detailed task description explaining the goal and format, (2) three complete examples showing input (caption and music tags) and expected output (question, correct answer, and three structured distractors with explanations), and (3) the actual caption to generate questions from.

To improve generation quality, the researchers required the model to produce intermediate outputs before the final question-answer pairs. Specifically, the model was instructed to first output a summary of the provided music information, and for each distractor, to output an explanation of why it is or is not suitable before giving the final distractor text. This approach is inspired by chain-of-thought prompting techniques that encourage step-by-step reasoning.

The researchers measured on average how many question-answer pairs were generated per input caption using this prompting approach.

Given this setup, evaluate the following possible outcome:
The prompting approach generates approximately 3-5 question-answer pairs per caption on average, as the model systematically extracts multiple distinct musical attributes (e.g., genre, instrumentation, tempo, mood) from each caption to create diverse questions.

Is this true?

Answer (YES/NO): YES